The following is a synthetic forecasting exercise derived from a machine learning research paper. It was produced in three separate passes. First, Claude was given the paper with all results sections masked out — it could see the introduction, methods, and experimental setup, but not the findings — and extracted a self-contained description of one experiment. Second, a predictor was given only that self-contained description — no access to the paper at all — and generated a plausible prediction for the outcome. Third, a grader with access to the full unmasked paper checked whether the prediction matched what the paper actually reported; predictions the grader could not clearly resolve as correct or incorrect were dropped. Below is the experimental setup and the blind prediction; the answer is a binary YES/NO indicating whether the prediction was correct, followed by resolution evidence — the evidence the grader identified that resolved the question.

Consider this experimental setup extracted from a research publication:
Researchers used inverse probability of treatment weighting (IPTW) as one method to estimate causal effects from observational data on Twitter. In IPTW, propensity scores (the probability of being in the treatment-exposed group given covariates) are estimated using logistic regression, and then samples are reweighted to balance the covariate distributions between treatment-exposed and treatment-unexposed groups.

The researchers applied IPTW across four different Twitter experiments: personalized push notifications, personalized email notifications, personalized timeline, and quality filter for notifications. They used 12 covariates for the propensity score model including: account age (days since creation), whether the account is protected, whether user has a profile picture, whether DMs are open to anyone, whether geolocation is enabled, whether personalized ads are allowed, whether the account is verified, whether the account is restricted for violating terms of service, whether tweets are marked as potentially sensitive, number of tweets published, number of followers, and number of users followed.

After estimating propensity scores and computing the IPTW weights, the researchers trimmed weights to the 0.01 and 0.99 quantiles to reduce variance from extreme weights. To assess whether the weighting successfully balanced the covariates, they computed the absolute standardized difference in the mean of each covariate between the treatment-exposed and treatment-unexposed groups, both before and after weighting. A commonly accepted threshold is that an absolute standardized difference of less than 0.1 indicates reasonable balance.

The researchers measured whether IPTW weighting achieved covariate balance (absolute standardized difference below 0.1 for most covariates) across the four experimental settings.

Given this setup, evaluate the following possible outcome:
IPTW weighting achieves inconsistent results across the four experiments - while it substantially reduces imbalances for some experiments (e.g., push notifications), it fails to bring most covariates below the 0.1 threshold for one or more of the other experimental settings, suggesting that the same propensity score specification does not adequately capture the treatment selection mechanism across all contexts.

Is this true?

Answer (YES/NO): NO